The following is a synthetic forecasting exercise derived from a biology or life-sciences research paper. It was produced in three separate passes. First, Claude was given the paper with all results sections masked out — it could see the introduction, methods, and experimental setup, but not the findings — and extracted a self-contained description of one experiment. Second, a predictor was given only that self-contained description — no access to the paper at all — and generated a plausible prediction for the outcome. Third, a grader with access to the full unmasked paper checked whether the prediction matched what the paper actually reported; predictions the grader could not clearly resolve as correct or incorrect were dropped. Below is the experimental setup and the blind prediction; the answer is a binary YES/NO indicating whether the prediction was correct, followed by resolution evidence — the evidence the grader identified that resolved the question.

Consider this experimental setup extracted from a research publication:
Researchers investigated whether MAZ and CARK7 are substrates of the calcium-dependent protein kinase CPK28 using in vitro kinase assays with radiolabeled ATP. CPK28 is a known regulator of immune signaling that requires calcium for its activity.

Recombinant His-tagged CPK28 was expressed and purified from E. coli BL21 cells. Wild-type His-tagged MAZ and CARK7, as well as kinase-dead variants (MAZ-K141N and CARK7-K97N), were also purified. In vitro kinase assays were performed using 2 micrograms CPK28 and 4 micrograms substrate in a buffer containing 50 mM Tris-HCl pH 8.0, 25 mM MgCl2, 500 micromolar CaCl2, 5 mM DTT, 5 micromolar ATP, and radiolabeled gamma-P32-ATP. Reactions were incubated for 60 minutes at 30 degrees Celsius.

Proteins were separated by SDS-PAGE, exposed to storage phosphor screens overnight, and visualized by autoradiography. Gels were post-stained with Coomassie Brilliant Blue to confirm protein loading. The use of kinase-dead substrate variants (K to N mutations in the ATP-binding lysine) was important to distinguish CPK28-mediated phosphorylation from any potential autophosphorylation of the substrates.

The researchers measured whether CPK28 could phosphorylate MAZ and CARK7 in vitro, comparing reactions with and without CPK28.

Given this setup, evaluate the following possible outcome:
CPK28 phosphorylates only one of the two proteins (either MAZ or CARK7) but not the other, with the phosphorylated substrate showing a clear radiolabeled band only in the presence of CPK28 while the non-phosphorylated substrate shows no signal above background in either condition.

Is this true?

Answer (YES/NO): NO